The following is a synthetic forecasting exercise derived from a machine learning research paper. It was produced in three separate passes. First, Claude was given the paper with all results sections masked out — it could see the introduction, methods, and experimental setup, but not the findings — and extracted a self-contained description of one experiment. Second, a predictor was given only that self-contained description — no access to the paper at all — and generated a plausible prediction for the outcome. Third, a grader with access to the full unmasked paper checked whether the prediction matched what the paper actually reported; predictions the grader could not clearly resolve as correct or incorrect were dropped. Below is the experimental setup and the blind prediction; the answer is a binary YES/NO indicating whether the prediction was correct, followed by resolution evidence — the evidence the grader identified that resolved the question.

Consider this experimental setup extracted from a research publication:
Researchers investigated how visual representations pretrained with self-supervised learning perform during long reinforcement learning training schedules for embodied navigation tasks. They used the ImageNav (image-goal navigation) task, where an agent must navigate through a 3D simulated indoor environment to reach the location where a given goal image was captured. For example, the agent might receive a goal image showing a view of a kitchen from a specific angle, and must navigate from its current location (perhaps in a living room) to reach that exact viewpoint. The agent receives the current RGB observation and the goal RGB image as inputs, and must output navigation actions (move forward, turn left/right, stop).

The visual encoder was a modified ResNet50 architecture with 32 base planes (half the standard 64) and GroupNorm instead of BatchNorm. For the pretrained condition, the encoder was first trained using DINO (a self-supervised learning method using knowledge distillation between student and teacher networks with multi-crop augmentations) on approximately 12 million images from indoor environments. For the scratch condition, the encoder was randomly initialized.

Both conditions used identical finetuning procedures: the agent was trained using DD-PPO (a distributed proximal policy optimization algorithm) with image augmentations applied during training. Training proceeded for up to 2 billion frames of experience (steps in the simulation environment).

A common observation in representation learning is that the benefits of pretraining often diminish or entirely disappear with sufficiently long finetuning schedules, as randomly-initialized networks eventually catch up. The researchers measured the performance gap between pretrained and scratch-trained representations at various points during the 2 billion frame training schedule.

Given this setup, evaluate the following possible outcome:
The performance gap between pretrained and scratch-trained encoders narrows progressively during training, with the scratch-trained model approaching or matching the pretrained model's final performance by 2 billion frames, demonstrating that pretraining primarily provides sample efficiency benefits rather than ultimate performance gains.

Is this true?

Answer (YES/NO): NO